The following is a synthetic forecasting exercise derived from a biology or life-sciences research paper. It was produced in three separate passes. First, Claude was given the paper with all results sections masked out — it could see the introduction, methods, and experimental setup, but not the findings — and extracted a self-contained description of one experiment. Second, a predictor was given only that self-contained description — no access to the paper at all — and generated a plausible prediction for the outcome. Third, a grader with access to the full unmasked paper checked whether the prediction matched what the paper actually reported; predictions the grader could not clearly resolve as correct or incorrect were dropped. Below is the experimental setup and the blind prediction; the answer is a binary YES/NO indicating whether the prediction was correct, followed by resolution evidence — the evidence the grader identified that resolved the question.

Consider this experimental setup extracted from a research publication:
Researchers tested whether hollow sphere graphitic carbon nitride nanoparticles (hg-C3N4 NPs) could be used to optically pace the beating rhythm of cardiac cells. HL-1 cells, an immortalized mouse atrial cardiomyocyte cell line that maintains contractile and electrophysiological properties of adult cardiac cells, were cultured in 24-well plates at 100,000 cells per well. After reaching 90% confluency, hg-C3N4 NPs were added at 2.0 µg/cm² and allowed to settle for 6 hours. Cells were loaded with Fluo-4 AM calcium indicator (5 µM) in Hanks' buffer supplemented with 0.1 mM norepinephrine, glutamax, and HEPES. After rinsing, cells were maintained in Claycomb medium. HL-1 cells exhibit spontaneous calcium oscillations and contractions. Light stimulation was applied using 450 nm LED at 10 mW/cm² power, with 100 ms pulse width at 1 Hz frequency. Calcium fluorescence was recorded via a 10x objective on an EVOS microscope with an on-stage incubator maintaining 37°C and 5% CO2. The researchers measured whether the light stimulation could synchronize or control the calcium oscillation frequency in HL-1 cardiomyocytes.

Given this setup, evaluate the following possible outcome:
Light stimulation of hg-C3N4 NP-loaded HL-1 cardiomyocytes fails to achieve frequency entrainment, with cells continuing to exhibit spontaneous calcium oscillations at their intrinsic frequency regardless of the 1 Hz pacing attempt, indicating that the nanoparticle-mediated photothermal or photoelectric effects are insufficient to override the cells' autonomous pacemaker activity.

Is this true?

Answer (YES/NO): NO